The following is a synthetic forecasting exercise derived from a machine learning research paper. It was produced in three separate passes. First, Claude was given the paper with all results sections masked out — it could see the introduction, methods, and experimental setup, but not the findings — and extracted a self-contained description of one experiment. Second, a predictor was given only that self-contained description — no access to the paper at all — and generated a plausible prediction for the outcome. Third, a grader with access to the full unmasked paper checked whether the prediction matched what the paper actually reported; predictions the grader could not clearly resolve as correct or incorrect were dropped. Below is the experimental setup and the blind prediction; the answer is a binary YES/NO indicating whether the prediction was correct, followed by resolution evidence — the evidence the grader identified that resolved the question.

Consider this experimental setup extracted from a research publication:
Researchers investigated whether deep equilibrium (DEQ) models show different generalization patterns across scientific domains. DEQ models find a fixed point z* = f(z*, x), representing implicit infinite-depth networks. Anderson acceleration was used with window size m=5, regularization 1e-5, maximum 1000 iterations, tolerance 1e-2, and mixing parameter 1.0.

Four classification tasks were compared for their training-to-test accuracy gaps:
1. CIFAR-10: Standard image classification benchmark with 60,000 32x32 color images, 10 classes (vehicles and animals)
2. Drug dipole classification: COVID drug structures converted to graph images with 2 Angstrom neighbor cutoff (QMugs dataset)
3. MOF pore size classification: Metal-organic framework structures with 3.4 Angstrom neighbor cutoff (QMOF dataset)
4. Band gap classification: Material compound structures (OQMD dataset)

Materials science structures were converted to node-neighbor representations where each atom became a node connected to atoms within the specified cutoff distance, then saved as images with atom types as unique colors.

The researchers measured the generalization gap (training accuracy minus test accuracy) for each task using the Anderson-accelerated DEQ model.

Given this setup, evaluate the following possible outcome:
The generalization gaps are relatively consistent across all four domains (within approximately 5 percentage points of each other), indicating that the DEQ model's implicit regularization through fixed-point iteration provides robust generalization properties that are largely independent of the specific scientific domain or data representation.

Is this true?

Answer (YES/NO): NO